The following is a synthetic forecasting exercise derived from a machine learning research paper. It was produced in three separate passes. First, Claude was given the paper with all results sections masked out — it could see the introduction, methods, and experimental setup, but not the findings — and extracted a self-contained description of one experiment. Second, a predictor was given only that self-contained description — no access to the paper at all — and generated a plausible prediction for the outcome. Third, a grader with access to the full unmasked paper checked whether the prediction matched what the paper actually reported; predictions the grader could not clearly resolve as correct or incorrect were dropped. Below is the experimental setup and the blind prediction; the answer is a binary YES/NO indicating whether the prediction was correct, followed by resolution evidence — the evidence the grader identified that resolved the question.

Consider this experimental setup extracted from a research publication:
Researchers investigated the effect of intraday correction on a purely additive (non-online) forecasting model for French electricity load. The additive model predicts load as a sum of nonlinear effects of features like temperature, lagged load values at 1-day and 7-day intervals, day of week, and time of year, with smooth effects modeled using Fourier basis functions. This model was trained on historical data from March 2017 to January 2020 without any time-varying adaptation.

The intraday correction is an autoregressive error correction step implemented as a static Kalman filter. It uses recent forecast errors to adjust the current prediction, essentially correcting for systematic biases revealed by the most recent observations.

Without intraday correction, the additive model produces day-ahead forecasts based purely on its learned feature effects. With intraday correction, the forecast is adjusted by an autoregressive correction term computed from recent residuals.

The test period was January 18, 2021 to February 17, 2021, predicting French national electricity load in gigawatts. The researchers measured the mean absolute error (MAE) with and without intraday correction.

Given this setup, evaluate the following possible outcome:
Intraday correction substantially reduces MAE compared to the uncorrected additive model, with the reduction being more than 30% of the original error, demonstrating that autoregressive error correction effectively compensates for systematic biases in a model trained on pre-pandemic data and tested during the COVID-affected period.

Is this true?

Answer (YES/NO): YES